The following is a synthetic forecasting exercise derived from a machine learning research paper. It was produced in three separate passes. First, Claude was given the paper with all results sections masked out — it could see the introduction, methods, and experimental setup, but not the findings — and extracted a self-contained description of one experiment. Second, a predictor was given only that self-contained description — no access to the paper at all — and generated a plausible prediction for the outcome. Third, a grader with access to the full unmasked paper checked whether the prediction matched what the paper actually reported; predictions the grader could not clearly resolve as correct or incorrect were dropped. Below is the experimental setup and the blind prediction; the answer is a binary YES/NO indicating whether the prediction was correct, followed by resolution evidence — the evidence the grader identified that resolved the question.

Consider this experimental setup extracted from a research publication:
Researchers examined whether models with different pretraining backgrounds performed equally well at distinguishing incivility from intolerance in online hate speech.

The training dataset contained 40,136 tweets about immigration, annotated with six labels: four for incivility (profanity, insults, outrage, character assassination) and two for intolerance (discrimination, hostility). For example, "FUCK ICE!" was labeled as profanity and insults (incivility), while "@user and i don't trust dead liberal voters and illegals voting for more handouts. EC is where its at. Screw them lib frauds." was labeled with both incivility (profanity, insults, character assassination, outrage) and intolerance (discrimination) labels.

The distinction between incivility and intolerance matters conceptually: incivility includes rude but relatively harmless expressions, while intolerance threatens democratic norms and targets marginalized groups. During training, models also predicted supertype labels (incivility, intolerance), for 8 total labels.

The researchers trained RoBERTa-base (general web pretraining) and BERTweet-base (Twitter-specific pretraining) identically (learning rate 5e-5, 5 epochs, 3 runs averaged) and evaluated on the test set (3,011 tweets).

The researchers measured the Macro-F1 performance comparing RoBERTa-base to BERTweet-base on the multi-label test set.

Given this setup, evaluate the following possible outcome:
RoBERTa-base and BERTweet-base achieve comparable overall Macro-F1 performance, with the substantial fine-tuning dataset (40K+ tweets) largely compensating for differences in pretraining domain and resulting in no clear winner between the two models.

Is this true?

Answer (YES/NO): YES